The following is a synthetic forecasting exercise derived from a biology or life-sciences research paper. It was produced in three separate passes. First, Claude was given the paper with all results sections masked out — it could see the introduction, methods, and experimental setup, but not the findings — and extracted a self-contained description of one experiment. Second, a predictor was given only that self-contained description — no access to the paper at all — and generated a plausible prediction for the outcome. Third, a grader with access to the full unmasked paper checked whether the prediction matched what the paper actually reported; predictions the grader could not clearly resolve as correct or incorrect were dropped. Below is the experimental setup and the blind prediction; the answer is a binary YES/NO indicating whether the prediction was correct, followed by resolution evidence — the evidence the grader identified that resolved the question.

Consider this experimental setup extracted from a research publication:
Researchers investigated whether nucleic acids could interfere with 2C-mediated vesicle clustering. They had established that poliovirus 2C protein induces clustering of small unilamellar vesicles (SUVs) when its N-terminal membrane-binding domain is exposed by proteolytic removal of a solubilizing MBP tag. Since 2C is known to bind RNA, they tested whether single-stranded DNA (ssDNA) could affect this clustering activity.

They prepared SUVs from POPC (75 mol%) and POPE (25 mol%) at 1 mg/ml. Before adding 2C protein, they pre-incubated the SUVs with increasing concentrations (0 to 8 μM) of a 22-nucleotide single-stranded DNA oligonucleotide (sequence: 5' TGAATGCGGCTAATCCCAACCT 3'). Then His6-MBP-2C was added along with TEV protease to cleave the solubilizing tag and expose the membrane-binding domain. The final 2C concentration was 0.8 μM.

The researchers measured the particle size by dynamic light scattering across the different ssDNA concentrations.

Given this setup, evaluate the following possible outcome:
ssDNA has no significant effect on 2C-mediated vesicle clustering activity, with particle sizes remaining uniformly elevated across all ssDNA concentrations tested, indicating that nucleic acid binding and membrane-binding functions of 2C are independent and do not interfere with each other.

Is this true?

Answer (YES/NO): NO